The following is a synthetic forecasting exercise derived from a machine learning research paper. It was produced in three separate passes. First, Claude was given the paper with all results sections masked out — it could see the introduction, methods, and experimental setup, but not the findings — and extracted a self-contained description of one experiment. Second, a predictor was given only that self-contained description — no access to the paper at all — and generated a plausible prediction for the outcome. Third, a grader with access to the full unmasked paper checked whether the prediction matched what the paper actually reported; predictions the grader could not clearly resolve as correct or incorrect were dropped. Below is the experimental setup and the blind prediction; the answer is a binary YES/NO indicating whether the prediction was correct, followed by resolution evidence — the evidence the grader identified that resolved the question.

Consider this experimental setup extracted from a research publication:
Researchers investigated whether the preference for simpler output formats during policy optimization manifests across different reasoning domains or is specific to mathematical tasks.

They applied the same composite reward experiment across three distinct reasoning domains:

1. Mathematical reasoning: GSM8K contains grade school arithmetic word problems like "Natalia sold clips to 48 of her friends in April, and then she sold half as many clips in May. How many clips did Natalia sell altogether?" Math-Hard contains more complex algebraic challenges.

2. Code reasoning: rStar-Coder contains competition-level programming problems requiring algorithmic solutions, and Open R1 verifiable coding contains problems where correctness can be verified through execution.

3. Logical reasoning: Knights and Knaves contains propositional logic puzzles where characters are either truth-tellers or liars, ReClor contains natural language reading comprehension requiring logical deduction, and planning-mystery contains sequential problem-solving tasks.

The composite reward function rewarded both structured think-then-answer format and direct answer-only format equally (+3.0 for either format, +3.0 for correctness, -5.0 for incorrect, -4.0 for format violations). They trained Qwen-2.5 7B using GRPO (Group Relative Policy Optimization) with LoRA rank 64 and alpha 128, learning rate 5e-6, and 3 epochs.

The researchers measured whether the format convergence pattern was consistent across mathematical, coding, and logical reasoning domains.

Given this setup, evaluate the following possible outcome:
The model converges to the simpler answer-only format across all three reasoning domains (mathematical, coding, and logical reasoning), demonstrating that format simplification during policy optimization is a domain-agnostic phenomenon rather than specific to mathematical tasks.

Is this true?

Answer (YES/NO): YES